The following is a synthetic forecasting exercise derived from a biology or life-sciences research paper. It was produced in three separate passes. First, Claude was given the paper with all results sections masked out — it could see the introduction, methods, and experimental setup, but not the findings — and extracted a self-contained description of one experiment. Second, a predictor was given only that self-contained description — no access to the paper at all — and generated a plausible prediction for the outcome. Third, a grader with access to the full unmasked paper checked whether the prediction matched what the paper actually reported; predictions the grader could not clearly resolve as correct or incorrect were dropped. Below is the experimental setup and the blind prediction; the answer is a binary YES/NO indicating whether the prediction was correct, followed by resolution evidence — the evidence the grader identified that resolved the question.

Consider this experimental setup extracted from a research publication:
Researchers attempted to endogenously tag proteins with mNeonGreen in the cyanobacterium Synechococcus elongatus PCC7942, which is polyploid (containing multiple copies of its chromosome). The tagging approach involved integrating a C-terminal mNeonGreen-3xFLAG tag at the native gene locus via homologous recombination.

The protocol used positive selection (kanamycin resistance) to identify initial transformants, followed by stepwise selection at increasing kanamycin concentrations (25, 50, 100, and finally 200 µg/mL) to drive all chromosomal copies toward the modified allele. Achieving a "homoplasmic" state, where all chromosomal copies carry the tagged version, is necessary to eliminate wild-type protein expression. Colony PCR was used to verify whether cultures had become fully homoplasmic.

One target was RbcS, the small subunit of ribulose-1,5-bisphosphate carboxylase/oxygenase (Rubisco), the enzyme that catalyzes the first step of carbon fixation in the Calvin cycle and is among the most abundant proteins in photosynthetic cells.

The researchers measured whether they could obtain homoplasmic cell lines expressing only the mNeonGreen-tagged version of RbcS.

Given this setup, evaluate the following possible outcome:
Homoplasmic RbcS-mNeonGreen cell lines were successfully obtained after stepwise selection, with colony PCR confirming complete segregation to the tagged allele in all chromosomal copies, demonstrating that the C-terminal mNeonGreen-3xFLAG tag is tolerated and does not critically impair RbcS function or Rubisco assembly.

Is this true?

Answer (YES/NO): NO